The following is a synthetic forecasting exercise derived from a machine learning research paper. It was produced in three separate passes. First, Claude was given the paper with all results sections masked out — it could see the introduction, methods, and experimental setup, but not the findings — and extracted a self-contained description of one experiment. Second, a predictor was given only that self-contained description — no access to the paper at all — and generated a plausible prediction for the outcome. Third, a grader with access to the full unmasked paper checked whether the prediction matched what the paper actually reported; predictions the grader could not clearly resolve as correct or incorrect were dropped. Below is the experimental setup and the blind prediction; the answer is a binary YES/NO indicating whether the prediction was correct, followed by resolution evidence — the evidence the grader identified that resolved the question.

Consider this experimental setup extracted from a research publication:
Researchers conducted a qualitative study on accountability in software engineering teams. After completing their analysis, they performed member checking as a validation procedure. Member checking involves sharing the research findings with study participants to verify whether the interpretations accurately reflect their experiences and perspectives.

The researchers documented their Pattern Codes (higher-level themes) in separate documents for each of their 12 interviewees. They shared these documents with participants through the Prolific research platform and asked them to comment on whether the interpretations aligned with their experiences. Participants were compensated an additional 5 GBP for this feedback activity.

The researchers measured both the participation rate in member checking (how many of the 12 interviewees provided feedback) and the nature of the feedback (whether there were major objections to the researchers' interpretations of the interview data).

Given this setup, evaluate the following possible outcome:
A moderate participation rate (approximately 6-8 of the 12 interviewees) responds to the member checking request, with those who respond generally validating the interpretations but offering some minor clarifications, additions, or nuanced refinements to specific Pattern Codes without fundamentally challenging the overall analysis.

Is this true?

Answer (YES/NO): NO